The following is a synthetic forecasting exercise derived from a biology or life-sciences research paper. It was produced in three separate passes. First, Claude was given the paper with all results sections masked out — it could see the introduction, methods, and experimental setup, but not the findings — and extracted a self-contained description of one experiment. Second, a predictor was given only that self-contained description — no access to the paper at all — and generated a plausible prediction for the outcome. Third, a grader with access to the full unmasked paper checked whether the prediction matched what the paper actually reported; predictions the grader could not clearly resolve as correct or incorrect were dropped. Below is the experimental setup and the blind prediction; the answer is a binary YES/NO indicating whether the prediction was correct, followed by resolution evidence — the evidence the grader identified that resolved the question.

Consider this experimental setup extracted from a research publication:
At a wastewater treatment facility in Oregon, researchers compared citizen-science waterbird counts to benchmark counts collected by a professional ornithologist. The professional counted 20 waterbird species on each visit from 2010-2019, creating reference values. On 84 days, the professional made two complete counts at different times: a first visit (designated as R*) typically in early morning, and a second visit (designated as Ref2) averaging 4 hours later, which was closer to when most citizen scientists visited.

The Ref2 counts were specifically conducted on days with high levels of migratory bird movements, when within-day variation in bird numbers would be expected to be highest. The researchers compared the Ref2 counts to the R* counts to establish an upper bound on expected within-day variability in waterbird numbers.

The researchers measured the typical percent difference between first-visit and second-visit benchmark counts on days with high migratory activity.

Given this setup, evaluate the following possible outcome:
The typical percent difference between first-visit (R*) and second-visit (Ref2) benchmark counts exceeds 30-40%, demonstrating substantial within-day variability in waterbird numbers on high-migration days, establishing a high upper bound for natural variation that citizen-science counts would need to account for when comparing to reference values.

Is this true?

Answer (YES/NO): NO